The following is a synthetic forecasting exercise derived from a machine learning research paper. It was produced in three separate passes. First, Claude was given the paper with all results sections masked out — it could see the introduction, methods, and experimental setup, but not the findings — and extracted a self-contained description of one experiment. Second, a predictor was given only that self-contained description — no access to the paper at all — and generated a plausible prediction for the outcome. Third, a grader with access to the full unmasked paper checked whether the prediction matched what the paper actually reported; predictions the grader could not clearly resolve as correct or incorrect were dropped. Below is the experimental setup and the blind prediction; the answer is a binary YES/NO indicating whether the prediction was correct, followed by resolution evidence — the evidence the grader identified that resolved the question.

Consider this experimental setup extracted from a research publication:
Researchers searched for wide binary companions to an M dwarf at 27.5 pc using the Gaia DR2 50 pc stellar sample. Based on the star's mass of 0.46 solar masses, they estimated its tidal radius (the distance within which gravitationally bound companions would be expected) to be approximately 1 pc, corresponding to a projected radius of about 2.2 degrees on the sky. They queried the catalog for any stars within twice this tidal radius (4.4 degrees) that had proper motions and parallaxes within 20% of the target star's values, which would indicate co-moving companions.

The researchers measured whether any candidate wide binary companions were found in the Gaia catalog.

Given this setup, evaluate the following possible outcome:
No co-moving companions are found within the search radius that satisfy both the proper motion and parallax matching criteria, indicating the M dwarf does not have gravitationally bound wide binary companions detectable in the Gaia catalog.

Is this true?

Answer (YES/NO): YES